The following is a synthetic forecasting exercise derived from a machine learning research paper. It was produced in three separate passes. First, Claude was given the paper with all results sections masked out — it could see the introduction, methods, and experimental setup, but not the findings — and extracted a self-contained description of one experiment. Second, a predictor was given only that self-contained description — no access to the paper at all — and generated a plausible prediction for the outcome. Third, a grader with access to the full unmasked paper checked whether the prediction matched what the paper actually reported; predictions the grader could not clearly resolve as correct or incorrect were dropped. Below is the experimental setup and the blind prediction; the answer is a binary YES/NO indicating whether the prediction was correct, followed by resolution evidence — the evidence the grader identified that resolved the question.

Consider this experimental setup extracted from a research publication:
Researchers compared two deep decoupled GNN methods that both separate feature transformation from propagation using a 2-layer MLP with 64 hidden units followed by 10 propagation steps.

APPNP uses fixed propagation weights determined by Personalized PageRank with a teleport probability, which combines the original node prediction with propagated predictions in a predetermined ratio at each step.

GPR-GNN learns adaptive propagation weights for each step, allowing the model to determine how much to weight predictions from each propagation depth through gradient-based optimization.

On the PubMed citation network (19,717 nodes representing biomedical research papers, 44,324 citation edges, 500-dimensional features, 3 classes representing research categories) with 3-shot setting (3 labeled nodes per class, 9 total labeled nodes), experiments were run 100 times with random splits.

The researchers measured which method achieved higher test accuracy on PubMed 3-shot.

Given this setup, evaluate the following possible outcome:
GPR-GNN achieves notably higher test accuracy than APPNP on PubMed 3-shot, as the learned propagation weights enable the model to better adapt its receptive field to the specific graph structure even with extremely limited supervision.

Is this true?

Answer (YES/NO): NO